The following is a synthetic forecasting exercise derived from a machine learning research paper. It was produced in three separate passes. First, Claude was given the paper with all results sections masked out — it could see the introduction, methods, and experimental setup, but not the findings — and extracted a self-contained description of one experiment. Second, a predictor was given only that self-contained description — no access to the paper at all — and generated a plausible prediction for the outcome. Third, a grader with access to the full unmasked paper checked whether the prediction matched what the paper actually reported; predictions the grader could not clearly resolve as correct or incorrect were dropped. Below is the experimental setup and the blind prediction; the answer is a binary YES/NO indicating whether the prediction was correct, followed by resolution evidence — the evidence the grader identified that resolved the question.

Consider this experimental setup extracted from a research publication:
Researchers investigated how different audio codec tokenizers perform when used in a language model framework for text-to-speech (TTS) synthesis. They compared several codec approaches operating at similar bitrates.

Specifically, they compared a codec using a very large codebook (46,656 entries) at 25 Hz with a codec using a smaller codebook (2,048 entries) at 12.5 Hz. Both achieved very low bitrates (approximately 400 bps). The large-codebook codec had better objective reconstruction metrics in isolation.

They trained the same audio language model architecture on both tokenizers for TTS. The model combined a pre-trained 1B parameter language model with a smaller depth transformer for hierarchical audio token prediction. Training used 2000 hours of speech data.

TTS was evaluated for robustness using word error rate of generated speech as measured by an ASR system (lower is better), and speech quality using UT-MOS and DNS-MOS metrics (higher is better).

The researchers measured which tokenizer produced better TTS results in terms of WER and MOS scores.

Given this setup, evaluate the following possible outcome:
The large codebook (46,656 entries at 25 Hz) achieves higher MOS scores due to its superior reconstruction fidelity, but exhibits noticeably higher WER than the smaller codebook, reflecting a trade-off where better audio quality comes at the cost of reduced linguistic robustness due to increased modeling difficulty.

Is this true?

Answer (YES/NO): NO